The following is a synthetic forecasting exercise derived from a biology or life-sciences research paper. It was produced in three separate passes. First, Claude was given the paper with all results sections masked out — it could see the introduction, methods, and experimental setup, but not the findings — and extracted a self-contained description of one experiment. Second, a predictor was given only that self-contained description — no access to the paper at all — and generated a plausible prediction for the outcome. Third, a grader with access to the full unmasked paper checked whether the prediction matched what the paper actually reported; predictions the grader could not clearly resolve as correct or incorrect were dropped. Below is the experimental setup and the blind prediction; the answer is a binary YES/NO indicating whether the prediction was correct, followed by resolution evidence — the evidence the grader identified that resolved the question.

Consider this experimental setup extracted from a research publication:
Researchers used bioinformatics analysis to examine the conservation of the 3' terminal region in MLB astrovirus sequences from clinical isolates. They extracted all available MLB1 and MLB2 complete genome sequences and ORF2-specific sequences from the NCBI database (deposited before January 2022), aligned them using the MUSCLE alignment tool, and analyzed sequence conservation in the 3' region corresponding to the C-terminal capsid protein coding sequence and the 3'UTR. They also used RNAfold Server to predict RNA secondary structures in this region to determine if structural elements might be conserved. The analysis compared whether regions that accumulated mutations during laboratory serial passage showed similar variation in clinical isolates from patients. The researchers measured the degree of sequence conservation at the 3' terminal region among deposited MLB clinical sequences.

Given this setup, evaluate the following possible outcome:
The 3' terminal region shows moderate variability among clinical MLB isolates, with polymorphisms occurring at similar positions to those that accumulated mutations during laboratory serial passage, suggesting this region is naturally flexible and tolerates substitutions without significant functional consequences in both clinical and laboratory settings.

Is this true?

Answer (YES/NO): NO